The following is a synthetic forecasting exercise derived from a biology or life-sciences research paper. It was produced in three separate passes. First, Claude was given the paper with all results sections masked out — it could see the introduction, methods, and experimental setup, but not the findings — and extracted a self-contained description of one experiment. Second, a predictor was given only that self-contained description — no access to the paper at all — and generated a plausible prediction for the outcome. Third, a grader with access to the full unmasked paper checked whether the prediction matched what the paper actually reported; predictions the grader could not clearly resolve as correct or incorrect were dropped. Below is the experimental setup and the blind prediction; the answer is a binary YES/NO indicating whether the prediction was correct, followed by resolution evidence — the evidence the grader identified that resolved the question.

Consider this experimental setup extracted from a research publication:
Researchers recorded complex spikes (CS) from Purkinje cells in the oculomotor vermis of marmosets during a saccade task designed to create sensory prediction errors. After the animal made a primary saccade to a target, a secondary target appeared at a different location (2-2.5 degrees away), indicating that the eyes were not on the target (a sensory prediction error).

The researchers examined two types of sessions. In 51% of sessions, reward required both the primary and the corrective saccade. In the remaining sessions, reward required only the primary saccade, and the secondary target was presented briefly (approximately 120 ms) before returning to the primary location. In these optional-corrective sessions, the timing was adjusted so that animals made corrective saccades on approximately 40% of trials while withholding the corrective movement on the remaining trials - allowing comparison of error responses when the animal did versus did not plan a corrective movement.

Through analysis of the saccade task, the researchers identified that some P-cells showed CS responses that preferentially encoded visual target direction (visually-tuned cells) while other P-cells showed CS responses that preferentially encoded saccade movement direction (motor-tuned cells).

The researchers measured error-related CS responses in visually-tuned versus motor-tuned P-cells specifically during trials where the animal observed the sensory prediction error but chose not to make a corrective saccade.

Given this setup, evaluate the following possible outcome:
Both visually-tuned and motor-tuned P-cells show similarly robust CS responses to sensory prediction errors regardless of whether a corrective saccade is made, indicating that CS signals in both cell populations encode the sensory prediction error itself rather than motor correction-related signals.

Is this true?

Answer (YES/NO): NO